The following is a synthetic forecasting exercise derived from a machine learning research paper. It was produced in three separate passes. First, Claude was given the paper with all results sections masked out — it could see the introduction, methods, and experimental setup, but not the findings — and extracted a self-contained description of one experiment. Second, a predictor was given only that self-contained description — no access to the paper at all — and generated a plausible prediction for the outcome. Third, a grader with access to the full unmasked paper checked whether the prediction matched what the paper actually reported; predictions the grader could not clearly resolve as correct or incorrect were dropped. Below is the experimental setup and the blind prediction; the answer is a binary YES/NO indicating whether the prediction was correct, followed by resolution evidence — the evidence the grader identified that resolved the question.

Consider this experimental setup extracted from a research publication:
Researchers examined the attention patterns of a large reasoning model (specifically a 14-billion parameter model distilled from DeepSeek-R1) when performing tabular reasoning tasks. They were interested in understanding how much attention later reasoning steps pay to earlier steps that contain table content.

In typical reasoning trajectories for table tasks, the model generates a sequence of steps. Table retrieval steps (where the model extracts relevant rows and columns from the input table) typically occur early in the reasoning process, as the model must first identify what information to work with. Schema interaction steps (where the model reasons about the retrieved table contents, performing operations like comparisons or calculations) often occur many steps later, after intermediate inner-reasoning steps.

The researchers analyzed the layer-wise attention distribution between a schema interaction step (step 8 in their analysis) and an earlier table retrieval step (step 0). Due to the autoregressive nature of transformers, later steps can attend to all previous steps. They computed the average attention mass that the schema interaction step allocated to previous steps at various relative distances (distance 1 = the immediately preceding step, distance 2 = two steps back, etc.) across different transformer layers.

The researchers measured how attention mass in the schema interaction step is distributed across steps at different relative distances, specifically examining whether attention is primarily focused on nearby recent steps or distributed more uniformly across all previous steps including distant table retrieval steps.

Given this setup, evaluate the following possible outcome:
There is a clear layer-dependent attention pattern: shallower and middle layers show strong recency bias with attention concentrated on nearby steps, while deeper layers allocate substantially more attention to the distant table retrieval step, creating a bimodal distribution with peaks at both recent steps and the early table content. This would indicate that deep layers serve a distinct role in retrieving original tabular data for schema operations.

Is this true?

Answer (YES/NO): NO